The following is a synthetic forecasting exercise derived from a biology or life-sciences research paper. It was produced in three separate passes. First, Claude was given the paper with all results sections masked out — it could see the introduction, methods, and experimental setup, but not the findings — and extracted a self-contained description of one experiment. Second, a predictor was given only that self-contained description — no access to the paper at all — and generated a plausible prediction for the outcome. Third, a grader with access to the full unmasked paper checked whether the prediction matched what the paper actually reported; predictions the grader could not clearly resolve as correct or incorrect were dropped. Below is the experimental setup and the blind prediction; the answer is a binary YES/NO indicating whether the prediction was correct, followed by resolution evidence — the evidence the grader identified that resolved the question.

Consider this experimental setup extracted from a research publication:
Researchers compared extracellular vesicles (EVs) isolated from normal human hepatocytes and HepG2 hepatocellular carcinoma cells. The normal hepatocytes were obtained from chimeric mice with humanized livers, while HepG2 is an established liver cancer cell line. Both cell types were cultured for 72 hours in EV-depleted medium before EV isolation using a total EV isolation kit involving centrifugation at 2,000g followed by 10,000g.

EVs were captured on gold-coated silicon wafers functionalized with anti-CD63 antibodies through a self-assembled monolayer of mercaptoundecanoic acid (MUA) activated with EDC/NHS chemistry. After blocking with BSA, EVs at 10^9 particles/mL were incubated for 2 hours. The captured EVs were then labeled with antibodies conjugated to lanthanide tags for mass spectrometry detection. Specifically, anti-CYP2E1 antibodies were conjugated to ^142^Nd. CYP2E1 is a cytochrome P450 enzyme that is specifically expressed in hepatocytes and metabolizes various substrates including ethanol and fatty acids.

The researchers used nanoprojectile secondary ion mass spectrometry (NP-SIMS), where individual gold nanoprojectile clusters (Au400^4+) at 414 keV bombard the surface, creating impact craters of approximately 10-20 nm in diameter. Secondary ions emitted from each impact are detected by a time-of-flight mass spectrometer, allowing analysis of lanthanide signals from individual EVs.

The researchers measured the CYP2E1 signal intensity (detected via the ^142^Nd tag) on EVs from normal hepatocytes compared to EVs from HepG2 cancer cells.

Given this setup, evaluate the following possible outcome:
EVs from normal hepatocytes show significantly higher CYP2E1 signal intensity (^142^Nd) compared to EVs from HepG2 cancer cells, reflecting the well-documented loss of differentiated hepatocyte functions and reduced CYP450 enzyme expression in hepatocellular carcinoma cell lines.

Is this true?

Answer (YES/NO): YES